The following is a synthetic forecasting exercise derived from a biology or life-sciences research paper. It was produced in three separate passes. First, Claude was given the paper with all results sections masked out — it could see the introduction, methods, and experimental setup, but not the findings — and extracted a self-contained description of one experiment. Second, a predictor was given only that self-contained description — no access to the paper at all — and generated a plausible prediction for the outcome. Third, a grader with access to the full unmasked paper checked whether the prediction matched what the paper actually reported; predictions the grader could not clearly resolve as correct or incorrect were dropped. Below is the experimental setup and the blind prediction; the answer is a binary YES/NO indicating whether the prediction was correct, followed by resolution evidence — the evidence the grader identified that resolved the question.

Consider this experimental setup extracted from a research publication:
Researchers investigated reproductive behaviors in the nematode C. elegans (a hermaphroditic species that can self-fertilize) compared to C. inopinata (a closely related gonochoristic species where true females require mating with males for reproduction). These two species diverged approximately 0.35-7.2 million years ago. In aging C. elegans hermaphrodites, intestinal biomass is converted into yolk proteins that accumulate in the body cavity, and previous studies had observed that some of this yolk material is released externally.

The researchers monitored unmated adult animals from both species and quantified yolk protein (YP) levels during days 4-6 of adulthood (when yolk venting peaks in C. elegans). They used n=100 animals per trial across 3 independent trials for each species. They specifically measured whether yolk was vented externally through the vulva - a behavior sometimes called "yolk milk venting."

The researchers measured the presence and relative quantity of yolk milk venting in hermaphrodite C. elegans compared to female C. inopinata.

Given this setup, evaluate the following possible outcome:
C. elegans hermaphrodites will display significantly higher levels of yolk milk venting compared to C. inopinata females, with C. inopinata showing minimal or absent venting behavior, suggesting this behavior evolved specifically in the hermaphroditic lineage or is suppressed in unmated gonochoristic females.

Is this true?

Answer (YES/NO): YES